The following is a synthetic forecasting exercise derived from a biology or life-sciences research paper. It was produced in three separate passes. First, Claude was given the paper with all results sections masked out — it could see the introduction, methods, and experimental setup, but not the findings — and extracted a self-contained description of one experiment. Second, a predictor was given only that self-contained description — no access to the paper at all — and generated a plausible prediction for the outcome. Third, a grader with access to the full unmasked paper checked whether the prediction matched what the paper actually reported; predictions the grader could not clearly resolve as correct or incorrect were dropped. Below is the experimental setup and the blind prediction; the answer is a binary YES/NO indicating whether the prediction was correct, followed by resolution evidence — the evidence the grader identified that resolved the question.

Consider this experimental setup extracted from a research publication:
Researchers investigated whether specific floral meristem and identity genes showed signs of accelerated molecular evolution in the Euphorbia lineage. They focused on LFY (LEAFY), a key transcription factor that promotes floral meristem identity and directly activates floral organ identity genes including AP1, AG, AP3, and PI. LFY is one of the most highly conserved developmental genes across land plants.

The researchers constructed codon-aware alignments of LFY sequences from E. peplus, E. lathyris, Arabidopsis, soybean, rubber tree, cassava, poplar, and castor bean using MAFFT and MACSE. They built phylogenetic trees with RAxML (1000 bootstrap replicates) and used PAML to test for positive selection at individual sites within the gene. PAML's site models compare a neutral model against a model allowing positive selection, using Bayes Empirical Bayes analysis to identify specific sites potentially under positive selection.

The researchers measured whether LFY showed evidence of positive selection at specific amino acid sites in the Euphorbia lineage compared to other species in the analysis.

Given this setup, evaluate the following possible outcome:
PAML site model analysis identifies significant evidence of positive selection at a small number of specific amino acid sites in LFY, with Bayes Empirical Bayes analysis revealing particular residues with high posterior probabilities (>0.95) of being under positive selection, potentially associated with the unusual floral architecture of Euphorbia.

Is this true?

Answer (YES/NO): YES